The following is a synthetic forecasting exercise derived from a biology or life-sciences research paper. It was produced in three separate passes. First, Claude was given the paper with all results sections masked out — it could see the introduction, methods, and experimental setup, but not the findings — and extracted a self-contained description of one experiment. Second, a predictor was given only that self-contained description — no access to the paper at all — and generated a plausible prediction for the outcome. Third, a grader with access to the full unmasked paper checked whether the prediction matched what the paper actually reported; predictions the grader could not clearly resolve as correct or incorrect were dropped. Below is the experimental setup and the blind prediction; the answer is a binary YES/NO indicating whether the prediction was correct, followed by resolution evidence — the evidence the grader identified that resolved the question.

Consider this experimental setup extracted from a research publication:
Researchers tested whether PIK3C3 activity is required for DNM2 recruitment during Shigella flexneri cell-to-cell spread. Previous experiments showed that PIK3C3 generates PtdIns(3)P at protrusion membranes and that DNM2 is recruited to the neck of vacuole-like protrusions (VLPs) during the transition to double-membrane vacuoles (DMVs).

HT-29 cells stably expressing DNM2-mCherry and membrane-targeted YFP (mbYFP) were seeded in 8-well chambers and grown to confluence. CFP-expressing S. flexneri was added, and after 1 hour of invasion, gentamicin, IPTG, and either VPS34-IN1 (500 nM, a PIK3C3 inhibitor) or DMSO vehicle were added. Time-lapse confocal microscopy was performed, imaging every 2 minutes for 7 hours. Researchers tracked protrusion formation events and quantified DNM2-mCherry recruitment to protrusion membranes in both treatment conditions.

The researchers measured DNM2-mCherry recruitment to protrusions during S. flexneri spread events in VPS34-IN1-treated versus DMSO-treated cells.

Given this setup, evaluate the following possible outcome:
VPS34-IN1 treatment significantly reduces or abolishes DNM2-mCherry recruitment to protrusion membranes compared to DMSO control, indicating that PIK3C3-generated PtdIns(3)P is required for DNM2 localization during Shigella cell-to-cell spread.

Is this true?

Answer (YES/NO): YES